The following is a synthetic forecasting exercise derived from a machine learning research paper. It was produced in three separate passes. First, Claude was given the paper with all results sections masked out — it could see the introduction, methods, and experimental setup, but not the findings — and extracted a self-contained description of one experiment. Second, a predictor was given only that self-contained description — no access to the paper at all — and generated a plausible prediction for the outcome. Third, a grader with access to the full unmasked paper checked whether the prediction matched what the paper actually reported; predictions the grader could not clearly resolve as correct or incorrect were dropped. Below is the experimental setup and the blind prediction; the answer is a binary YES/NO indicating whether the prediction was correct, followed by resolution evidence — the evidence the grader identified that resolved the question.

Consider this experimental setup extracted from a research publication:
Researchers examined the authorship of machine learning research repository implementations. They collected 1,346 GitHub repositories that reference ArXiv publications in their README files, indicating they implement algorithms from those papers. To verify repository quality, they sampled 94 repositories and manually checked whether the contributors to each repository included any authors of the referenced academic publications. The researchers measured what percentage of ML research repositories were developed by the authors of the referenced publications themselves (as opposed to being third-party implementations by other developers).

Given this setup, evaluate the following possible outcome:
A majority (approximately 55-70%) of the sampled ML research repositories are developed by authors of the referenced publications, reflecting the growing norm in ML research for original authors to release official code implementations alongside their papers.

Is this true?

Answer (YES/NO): NO